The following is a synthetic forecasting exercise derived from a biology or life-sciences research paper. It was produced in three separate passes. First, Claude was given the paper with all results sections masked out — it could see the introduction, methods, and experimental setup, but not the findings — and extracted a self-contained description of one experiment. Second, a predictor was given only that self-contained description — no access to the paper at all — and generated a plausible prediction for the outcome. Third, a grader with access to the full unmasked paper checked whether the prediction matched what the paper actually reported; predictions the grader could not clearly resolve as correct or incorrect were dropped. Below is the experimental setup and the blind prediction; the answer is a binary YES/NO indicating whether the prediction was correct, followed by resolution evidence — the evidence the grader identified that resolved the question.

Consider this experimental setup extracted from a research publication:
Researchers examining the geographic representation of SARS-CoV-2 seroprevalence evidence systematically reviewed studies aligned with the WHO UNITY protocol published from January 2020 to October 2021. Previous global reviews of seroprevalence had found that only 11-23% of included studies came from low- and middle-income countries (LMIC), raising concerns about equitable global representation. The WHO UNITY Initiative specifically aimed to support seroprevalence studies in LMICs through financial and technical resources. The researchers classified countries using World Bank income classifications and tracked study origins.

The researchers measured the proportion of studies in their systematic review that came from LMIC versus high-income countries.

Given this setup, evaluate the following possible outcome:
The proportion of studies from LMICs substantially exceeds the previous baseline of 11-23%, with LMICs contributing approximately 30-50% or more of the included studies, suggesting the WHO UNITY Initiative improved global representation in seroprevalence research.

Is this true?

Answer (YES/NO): YES